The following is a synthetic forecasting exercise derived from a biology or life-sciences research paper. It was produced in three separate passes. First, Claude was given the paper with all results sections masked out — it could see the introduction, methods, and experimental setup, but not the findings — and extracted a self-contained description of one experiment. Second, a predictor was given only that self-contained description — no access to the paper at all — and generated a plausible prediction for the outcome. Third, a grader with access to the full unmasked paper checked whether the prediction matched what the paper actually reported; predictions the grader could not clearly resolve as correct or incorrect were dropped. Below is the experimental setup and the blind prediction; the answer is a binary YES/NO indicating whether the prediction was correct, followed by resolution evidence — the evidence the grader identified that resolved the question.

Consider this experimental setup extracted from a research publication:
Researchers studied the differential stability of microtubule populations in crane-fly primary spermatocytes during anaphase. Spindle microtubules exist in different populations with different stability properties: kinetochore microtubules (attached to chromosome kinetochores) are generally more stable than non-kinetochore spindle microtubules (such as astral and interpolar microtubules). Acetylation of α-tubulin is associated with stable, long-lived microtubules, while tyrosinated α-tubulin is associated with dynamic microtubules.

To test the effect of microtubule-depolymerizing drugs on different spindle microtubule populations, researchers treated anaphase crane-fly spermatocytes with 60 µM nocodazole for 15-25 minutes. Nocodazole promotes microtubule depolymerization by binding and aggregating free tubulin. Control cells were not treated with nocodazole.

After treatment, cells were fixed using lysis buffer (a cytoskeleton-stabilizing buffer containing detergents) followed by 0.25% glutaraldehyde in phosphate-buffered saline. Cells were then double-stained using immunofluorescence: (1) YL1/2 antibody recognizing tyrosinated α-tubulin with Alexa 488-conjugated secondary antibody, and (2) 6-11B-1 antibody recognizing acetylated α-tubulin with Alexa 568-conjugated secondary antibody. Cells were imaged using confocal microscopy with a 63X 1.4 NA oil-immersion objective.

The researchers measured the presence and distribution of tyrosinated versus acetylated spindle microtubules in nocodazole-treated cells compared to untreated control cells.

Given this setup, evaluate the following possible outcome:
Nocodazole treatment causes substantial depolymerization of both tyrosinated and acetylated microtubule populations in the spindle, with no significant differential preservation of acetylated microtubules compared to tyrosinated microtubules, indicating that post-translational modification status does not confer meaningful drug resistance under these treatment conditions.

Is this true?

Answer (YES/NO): NO